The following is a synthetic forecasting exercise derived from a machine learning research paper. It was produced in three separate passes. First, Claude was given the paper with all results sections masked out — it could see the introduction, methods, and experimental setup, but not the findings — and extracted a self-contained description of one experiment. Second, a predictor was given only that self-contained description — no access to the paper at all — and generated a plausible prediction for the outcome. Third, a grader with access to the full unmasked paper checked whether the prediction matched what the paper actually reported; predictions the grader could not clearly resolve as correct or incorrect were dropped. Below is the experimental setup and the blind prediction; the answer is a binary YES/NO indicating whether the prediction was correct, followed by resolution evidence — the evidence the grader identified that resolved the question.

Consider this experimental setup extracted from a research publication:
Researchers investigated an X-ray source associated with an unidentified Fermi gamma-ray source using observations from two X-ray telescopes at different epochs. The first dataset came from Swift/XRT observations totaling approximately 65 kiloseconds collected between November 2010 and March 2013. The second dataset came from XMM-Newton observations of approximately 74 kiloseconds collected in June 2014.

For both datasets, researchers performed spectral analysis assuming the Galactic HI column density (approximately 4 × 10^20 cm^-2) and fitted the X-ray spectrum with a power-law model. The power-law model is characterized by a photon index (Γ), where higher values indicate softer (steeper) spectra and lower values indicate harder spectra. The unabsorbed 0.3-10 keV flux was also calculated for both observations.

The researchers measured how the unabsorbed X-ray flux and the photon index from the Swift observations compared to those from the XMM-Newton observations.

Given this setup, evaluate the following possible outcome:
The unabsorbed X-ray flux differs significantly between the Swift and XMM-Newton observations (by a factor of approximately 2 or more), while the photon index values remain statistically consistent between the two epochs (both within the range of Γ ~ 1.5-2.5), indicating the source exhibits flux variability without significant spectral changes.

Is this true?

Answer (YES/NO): NO